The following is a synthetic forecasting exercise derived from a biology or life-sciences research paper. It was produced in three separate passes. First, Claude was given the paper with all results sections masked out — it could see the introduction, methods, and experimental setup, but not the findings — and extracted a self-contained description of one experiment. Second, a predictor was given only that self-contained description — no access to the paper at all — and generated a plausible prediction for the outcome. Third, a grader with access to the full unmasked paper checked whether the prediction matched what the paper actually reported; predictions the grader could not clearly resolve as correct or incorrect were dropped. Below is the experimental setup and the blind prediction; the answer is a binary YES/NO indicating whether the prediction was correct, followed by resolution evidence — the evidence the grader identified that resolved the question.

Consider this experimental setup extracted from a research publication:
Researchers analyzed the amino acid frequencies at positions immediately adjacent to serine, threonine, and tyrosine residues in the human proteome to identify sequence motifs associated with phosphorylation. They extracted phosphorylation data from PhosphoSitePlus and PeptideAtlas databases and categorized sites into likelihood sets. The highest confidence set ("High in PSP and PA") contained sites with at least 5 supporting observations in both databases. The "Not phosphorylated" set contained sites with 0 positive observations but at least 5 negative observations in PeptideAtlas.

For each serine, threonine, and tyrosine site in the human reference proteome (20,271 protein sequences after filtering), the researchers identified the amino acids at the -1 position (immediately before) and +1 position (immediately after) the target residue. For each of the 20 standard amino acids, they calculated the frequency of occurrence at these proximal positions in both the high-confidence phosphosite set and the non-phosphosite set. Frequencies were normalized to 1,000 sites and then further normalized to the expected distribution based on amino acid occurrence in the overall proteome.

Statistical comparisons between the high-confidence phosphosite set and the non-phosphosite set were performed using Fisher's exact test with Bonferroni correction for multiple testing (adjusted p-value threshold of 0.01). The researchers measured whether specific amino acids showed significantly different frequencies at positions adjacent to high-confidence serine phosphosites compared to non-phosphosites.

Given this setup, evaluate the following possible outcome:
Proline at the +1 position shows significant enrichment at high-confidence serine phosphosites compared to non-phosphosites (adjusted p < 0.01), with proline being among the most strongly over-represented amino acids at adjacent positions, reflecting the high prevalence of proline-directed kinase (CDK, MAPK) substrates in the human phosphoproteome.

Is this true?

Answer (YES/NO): YES